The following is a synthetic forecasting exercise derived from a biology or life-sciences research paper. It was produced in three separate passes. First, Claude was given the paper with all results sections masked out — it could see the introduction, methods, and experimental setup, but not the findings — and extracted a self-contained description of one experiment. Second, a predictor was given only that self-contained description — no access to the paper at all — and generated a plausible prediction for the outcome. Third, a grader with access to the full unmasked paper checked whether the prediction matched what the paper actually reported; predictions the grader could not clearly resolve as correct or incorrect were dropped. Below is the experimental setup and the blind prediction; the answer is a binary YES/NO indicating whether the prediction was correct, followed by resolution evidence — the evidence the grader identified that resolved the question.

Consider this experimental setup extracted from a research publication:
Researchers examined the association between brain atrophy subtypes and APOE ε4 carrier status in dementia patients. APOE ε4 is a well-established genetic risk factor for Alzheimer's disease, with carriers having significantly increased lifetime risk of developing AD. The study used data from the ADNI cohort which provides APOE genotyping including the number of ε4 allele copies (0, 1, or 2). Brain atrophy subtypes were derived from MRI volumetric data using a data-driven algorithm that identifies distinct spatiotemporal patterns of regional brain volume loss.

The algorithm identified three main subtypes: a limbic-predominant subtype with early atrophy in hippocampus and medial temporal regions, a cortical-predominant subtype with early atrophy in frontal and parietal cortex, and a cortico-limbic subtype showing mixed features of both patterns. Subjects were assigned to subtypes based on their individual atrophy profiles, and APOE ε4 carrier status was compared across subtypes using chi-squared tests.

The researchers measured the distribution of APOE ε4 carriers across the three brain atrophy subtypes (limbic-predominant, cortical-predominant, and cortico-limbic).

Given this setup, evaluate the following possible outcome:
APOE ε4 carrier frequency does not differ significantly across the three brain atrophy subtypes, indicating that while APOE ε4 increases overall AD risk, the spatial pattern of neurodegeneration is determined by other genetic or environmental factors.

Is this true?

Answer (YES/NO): NO